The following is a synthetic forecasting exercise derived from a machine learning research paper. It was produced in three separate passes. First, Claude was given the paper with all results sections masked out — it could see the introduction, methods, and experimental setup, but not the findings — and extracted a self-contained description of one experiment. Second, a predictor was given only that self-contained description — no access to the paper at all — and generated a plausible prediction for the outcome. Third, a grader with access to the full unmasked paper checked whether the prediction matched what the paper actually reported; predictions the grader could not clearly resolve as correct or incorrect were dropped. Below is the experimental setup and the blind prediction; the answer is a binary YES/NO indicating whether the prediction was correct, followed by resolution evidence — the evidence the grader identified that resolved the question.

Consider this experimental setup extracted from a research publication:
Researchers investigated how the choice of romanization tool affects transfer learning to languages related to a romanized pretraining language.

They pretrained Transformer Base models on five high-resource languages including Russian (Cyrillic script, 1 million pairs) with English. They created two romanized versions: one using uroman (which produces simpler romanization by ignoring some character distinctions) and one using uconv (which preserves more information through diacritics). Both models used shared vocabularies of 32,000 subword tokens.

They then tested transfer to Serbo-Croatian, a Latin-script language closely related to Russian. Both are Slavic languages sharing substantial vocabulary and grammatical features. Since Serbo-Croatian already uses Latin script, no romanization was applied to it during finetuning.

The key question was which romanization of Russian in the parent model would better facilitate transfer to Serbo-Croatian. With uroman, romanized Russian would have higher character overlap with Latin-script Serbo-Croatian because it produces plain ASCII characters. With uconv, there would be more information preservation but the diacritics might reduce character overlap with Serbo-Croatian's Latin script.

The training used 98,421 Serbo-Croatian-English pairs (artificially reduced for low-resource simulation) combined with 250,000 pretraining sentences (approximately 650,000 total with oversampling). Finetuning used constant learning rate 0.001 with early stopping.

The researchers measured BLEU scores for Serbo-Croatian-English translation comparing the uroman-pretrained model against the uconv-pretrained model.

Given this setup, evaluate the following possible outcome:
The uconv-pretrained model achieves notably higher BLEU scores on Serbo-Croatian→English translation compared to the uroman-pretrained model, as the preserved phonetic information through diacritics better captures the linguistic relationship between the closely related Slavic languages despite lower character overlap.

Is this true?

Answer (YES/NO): NO